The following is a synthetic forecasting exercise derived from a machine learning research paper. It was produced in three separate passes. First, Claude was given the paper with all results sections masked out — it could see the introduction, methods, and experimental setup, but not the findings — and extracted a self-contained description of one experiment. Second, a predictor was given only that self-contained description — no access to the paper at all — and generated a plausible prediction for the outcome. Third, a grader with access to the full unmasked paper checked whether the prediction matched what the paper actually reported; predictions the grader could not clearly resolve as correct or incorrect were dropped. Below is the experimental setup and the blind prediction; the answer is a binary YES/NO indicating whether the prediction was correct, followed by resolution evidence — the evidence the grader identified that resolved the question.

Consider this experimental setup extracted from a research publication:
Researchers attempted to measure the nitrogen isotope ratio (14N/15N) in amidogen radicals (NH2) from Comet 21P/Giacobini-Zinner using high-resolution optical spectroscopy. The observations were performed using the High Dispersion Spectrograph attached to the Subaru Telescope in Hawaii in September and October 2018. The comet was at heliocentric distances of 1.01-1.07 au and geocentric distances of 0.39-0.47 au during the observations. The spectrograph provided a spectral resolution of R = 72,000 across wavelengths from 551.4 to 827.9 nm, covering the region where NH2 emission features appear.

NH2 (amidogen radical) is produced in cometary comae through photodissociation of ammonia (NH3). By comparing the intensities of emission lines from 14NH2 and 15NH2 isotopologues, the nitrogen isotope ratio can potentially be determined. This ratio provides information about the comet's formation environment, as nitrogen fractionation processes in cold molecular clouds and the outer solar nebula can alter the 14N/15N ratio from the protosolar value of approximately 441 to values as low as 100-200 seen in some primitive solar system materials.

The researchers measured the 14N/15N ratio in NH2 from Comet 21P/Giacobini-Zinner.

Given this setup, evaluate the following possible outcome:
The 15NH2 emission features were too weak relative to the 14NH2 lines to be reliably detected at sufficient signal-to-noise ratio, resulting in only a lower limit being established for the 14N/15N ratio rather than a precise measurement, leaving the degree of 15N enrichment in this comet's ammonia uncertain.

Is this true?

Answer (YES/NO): YES